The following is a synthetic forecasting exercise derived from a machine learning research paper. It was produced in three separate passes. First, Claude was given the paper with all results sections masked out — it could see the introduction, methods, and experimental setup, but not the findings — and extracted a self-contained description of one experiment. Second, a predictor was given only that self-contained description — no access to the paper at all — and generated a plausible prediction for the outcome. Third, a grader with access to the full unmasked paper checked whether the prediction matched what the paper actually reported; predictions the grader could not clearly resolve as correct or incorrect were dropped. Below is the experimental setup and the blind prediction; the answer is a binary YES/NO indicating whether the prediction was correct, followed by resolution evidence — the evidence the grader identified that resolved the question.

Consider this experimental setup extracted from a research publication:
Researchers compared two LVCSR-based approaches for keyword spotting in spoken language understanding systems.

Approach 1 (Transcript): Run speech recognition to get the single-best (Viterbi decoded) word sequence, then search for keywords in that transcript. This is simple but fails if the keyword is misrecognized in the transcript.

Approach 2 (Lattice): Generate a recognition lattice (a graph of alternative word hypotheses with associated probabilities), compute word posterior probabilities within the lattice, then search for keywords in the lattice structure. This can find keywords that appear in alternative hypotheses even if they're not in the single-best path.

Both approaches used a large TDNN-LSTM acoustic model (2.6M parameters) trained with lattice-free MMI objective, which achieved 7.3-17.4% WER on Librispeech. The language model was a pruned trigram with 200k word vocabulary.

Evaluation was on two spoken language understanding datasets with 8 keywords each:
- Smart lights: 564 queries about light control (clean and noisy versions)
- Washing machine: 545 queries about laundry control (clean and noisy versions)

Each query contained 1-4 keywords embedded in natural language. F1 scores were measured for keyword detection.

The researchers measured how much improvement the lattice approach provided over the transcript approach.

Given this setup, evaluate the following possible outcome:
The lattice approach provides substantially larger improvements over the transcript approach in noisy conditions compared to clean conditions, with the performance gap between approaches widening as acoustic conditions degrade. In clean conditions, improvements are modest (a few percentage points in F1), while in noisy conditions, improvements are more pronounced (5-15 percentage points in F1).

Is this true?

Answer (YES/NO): NO